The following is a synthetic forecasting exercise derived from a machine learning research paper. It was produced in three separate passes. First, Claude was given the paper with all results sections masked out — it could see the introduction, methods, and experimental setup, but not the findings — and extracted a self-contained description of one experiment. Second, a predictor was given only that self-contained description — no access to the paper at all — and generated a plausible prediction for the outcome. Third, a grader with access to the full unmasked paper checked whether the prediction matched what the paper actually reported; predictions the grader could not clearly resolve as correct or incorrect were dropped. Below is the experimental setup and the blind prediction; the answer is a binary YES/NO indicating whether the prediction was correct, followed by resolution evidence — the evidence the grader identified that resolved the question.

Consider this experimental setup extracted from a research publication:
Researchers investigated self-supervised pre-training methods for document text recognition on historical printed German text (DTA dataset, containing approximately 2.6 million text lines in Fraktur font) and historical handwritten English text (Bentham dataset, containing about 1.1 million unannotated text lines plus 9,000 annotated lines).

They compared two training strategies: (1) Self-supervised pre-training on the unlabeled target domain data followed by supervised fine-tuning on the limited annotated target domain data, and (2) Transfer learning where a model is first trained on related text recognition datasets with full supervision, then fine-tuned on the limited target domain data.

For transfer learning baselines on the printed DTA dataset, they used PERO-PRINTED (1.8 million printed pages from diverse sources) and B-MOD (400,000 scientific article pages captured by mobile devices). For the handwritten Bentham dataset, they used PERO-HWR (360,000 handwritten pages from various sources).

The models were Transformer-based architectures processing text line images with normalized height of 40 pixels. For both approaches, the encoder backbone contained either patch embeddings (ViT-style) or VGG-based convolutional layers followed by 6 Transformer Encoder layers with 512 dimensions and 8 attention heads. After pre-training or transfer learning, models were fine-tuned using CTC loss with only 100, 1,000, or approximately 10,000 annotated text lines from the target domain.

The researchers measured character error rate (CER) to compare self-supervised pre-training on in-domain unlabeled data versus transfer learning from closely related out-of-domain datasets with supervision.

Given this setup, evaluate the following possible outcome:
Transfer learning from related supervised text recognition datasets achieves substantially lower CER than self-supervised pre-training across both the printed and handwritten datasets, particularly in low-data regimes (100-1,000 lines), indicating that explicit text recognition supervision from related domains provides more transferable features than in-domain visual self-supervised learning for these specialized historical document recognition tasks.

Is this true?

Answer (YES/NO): NO